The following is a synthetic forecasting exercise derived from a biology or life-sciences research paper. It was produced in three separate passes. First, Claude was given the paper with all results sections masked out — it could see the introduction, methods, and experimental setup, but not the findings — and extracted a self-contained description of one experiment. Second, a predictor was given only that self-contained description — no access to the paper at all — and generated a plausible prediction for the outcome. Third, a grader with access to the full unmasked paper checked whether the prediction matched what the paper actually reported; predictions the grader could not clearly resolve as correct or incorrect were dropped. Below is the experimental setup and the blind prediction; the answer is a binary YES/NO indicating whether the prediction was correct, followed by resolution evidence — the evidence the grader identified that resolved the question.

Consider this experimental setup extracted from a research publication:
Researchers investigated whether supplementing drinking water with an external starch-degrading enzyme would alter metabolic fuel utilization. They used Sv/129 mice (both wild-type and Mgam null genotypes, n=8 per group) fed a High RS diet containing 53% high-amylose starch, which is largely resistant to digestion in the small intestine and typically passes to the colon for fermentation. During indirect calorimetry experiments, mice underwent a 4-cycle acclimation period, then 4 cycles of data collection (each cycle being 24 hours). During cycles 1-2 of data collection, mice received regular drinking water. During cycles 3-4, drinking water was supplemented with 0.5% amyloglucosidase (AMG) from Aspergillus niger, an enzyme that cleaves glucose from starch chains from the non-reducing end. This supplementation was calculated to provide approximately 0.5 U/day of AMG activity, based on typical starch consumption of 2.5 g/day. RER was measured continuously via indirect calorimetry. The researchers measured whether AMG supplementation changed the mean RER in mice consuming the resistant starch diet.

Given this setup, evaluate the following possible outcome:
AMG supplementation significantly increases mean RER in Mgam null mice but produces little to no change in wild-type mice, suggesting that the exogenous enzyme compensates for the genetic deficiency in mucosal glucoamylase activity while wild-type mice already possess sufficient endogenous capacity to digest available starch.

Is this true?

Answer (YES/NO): YES